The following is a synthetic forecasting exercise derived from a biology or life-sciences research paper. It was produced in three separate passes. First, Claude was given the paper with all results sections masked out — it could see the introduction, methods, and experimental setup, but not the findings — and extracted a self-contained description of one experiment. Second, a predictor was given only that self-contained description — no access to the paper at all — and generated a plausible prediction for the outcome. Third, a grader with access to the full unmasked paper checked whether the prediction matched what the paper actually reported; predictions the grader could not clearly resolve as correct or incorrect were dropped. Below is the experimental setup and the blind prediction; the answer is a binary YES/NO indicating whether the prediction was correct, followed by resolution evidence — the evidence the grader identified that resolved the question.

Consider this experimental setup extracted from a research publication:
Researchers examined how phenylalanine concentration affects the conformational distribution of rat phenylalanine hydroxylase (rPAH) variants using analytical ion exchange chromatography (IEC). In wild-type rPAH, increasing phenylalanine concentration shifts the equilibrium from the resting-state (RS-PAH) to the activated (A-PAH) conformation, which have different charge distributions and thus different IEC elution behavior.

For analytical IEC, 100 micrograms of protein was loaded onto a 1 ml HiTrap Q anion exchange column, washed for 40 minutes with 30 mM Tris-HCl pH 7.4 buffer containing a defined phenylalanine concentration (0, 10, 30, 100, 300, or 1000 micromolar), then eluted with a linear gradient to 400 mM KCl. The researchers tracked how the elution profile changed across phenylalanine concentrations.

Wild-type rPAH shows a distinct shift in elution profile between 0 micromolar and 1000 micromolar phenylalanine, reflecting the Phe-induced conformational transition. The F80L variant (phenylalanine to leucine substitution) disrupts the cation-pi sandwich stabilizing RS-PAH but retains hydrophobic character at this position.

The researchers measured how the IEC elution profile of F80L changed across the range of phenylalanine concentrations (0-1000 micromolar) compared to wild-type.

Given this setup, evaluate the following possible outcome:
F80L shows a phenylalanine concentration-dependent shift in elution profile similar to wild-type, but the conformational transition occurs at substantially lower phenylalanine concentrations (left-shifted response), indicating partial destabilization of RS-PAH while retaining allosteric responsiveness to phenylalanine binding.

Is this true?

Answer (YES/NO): YES